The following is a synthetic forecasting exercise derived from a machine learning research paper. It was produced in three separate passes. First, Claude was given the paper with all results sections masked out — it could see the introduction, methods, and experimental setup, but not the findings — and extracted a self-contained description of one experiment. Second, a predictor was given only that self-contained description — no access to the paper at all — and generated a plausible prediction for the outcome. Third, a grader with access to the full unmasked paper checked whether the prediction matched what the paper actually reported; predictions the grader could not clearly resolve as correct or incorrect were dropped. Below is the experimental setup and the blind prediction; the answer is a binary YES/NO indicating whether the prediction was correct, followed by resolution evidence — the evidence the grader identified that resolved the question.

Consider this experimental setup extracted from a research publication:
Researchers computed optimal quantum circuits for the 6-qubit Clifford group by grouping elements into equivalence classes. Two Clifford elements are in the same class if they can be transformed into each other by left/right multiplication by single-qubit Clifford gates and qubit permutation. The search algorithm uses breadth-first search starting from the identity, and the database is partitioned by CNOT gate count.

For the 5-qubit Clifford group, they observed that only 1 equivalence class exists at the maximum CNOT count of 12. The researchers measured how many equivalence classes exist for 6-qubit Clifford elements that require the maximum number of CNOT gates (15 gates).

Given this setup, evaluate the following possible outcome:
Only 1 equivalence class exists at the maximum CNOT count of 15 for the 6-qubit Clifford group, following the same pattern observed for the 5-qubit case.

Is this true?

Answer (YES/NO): NO